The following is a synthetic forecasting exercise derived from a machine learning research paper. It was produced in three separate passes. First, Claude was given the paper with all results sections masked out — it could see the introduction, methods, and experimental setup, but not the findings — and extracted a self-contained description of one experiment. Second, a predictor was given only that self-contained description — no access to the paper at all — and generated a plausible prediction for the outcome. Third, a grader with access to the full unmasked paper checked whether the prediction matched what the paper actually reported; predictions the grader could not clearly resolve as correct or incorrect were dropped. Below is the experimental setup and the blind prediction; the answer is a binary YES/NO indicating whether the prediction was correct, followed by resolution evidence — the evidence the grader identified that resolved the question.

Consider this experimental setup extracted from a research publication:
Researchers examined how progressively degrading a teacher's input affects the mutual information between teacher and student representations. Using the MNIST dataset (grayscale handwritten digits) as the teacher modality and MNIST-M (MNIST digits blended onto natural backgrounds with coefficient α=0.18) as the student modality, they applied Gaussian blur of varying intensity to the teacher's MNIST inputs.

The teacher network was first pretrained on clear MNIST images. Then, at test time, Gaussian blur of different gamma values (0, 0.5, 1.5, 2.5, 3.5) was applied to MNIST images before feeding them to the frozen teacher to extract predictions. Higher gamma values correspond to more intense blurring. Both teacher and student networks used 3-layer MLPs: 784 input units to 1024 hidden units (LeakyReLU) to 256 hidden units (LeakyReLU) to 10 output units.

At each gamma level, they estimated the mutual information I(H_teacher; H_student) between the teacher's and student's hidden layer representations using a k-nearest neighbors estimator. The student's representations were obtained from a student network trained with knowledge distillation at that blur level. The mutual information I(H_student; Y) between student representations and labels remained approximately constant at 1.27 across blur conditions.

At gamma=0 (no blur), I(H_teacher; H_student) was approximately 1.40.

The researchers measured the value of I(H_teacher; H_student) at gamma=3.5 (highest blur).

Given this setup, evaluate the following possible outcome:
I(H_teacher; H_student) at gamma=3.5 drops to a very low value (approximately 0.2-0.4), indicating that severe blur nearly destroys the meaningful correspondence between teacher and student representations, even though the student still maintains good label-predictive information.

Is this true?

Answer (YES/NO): NO